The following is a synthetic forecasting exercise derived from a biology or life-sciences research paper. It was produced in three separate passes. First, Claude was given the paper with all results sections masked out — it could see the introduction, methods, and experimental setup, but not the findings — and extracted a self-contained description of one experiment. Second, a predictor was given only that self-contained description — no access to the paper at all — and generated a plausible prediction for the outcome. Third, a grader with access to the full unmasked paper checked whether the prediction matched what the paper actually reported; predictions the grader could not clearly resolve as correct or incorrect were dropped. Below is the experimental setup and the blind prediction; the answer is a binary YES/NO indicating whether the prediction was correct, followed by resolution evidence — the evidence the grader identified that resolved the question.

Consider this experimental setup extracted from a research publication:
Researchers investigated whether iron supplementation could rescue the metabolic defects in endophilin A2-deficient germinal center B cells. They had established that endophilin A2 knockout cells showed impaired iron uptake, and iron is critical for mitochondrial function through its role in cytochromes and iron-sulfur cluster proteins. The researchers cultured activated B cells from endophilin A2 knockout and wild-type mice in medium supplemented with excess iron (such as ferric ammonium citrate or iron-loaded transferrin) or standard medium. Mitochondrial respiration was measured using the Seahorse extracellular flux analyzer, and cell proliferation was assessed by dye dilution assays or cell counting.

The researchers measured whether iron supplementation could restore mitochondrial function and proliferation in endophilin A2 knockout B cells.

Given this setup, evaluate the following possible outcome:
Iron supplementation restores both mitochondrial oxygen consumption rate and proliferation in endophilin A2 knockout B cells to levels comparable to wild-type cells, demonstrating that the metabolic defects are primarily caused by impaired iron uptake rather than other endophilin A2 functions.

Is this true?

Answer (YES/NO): NO